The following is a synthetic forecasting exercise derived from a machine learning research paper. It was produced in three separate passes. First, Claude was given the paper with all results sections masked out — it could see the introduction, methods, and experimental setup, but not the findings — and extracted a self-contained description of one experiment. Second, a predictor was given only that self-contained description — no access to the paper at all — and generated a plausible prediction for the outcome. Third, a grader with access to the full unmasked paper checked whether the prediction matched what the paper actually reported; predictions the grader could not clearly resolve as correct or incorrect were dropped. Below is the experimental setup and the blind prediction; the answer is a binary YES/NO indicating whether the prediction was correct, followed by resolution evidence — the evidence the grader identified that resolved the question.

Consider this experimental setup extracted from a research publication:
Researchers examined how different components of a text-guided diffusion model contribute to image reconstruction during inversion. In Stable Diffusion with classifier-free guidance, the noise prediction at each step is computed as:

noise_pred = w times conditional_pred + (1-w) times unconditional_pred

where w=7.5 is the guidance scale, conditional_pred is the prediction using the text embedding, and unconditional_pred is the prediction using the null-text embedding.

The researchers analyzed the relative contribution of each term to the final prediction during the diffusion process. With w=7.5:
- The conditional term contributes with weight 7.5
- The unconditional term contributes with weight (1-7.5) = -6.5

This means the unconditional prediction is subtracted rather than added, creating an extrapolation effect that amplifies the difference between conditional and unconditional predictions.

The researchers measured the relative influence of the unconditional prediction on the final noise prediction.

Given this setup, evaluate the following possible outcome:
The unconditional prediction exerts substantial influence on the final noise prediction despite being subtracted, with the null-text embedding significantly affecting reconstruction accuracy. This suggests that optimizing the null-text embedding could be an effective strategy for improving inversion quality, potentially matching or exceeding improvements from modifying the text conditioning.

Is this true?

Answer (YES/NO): YES